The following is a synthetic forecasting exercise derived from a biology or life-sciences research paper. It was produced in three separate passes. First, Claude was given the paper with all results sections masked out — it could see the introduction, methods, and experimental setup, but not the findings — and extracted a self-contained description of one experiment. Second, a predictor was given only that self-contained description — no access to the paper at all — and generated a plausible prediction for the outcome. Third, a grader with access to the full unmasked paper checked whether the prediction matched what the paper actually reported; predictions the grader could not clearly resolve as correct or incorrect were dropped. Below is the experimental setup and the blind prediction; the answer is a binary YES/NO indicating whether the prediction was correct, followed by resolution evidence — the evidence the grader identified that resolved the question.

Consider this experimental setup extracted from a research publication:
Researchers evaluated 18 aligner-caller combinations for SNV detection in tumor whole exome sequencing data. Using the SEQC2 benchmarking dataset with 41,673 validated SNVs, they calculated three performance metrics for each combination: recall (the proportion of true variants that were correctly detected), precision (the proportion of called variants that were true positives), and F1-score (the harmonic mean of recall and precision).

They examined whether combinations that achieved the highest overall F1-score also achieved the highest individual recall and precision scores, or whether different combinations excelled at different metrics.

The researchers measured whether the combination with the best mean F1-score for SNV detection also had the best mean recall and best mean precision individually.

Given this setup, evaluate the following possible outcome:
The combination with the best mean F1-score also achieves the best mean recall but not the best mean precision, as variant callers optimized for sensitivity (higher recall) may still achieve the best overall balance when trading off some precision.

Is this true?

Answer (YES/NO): NO